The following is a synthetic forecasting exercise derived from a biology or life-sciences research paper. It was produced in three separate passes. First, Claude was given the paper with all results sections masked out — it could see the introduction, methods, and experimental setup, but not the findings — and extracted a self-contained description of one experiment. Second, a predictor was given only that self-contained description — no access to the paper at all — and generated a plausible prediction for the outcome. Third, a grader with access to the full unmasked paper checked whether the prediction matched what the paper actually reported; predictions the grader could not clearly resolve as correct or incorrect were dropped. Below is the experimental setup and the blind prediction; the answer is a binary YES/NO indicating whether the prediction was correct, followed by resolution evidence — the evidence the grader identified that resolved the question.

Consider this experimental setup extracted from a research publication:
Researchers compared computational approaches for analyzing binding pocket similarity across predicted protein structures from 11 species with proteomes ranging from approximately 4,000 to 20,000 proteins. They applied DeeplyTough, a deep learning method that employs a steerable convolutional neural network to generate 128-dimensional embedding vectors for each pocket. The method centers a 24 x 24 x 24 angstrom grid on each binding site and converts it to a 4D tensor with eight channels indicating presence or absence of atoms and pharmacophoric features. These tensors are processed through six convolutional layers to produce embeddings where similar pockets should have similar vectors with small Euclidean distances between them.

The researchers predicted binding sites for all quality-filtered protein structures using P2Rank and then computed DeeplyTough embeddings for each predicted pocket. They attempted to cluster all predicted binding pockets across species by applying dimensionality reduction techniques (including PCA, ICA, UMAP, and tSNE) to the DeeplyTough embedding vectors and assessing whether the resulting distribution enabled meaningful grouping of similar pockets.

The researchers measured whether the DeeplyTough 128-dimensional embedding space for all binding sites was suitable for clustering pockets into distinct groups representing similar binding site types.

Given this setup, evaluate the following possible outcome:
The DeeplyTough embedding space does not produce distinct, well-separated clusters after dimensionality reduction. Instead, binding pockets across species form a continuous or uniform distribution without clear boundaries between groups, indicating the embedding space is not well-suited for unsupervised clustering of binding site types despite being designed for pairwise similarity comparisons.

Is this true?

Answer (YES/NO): YES